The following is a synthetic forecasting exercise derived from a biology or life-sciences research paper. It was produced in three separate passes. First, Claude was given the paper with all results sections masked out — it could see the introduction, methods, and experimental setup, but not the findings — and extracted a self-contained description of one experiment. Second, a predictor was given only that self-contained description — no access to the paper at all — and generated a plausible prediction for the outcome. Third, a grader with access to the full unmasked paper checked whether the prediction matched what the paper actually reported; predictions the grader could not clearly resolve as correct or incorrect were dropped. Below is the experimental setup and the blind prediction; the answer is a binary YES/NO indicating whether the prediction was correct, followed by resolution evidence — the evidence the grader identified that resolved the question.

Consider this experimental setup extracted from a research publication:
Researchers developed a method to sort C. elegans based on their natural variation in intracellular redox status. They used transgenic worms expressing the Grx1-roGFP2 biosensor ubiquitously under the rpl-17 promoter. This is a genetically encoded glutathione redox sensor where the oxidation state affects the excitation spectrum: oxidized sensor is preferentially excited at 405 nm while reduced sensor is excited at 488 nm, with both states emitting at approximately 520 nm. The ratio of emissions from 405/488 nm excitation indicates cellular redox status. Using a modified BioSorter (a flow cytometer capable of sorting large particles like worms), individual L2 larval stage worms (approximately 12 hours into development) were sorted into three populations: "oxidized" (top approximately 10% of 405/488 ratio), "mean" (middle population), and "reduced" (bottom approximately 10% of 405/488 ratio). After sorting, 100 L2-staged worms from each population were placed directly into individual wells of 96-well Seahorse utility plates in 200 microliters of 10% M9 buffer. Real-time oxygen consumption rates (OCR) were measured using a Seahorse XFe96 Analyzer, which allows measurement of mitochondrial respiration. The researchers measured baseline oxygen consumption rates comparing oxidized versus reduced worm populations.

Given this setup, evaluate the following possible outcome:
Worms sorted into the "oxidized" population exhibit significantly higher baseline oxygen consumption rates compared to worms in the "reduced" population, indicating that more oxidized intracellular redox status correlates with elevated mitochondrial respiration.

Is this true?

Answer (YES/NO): NO